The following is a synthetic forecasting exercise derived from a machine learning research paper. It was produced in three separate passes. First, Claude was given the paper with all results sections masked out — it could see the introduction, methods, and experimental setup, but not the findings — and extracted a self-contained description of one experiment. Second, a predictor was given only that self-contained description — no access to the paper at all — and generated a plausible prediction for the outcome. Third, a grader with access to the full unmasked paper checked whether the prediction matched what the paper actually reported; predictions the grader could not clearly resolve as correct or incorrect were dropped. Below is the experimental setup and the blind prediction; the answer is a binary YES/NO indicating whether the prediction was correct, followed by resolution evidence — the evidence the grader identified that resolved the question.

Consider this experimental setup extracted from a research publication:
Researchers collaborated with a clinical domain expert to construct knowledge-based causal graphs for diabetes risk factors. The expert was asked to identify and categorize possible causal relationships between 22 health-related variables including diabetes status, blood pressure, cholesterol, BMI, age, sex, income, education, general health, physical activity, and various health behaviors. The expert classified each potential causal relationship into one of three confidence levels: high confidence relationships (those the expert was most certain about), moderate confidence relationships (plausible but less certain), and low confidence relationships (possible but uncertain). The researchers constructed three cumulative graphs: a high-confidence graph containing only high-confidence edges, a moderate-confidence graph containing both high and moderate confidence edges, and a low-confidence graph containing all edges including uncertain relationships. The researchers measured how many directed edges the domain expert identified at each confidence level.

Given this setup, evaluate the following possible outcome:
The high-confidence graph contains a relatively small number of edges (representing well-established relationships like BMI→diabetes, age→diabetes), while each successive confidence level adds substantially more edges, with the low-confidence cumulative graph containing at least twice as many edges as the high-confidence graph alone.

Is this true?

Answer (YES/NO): NO